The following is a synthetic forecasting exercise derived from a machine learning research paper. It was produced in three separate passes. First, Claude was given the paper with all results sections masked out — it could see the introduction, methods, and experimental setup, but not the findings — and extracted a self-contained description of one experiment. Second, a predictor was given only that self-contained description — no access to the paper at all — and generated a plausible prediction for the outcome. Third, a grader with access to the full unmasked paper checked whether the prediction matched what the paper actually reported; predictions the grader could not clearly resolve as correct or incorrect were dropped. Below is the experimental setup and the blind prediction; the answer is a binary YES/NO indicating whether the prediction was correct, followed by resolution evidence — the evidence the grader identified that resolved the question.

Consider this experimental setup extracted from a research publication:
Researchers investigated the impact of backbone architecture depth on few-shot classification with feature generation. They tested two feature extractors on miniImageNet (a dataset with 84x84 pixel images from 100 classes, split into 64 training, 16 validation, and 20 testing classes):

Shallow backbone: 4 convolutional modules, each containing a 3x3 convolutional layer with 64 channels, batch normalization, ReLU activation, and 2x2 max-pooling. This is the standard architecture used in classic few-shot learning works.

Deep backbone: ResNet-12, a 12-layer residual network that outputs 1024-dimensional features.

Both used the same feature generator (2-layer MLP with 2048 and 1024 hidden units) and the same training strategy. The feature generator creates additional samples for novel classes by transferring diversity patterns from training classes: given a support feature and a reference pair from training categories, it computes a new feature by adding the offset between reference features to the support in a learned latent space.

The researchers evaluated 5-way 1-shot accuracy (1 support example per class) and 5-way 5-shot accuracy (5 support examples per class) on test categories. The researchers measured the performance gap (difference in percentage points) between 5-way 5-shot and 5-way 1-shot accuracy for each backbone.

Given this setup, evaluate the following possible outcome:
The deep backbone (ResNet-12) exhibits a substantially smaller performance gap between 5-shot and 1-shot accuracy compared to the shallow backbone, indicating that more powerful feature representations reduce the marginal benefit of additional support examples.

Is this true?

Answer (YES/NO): NO